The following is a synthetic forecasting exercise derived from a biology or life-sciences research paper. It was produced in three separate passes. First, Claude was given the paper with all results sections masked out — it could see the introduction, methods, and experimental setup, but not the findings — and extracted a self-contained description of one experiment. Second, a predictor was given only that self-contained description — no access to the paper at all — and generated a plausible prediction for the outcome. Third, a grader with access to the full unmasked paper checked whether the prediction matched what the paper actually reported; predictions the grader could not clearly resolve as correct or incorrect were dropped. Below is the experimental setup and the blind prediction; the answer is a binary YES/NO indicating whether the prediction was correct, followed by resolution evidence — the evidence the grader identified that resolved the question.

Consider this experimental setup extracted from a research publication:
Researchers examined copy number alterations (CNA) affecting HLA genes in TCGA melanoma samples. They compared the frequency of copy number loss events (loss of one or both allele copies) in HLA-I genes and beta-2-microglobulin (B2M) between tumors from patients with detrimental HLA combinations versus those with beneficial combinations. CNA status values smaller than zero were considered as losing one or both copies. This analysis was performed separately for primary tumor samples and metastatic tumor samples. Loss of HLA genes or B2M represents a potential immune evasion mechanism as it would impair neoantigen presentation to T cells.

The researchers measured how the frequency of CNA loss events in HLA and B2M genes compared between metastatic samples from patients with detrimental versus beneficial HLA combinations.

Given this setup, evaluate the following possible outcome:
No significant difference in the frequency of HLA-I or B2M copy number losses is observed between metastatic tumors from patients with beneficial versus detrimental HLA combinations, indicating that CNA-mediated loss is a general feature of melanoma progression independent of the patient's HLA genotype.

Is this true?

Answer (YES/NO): YES